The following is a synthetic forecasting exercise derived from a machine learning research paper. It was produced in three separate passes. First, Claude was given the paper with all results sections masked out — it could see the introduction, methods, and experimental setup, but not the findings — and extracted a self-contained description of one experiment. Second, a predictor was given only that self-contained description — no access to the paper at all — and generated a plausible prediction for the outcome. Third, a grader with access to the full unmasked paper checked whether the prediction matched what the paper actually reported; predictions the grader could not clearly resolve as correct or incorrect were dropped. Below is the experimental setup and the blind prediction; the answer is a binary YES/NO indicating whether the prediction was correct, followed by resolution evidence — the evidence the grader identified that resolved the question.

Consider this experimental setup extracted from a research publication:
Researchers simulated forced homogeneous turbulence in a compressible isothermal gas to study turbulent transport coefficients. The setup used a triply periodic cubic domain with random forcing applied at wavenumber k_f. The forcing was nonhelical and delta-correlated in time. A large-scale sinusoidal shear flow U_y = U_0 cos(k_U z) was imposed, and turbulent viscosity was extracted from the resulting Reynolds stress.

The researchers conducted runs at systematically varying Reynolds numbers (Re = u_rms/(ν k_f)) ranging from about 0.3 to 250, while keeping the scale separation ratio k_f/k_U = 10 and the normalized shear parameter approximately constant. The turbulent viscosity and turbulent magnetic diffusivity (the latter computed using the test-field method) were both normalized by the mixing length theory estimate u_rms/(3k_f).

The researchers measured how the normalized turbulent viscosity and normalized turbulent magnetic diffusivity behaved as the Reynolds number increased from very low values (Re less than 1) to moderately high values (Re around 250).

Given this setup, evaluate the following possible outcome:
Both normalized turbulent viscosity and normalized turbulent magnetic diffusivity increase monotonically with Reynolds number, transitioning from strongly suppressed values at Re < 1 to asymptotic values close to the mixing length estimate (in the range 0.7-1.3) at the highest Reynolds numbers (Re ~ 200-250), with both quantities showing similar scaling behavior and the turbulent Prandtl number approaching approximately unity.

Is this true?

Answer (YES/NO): NO